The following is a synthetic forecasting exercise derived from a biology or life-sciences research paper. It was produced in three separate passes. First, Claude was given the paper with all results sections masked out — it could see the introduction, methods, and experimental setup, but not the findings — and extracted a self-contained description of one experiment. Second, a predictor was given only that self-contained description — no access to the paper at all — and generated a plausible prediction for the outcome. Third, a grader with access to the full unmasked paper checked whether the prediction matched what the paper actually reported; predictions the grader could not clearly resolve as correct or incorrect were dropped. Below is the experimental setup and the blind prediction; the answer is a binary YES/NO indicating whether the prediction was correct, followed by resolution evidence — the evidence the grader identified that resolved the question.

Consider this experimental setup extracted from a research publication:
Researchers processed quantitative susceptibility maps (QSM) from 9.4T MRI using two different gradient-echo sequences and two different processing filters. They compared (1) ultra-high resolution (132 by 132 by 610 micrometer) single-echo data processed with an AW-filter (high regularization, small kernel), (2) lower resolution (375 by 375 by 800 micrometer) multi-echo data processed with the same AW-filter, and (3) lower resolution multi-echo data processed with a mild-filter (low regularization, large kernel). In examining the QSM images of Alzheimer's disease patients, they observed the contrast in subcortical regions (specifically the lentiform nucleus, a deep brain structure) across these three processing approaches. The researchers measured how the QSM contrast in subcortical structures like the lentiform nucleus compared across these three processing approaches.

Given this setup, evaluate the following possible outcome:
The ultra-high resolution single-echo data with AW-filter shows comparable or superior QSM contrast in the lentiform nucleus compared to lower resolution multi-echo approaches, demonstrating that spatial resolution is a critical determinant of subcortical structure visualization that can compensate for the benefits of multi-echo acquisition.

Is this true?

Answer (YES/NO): NO